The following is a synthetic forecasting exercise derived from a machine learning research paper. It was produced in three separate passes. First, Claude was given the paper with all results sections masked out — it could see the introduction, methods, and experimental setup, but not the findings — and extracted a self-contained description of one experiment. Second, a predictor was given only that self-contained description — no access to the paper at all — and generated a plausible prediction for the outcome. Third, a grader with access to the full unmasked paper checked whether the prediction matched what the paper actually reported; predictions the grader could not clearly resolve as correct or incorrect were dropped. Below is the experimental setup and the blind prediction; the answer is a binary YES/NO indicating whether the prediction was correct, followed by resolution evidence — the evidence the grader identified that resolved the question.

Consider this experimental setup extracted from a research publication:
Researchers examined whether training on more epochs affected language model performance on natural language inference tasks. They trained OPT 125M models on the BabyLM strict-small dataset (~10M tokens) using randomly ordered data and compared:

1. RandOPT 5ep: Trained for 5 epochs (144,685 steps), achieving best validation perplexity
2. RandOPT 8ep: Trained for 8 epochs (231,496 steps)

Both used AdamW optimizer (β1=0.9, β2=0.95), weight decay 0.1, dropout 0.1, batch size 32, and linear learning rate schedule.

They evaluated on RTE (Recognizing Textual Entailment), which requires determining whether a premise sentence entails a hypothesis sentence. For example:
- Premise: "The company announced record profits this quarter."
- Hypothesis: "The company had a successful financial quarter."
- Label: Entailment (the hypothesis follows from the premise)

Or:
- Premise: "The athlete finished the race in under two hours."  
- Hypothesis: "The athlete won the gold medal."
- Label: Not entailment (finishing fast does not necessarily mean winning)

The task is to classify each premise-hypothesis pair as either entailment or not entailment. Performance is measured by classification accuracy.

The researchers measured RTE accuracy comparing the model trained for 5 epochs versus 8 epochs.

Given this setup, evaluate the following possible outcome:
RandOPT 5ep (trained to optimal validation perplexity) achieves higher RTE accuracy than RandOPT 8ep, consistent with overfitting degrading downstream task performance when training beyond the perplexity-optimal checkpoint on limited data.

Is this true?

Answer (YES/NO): YES